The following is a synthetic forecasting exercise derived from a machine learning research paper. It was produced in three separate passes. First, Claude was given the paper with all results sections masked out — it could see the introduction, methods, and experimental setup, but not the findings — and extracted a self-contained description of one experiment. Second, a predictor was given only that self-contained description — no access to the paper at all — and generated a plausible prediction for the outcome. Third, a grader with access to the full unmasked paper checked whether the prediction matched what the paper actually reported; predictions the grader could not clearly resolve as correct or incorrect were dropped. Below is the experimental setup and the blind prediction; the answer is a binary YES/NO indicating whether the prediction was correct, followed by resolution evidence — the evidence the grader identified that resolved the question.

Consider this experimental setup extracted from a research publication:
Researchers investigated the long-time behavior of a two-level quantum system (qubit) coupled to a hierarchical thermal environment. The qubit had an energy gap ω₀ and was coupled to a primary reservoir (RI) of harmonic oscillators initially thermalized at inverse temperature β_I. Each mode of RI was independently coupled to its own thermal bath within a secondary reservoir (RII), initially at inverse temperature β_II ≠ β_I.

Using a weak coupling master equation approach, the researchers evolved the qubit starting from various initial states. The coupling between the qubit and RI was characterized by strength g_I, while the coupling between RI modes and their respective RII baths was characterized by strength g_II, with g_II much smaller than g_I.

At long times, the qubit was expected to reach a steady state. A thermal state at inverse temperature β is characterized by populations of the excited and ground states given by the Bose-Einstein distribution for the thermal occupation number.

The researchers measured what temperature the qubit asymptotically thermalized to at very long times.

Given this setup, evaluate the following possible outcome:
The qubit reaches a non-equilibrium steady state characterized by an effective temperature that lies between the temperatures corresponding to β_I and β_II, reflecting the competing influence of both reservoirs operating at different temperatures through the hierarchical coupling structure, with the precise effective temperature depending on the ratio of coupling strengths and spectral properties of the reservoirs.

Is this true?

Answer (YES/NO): NO